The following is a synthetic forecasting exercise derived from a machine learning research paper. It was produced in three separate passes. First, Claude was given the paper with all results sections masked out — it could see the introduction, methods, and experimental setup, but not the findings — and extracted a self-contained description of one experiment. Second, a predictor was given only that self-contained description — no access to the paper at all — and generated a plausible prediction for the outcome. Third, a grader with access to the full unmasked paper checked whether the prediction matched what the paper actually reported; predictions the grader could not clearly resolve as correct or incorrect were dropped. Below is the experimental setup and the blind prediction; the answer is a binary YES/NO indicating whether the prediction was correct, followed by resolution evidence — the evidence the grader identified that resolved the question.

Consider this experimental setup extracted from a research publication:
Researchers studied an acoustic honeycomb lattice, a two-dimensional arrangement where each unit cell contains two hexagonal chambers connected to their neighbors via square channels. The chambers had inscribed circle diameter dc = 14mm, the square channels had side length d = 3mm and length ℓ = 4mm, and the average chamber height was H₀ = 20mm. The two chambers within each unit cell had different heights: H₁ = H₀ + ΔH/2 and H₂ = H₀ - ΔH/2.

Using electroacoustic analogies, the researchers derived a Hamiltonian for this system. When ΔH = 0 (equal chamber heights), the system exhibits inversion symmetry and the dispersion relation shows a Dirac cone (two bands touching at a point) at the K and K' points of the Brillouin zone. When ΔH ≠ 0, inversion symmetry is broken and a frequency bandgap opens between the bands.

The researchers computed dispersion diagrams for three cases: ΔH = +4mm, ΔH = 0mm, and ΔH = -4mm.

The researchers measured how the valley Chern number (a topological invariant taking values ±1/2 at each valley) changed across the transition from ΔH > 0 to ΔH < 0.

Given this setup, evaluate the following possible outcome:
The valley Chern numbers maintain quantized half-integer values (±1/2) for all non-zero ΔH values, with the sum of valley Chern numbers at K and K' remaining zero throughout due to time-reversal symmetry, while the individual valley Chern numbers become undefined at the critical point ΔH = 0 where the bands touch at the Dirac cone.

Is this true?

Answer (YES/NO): YES